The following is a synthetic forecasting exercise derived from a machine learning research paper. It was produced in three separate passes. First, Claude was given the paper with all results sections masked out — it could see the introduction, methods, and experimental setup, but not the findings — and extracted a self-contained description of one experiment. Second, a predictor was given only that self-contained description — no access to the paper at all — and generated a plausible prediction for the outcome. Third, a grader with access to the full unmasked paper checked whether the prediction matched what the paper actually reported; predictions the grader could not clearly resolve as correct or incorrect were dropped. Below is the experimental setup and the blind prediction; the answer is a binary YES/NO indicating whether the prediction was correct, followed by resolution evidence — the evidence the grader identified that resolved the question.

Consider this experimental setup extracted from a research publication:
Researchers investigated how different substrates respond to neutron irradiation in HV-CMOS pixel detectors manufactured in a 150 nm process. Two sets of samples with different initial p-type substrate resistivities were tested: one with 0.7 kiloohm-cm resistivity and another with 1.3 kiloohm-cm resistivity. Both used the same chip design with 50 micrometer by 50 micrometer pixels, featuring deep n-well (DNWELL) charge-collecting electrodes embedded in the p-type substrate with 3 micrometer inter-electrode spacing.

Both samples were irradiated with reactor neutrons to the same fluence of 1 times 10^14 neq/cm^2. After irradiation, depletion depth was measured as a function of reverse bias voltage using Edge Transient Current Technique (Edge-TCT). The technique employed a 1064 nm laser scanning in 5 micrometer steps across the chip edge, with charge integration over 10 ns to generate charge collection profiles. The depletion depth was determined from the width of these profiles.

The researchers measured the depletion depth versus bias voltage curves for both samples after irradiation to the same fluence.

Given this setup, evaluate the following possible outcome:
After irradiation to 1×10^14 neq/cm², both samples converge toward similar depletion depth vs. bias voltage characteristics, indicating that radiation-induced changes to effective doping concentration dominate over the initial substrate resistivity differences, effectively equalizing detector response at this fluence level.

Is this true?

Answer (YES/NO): NO